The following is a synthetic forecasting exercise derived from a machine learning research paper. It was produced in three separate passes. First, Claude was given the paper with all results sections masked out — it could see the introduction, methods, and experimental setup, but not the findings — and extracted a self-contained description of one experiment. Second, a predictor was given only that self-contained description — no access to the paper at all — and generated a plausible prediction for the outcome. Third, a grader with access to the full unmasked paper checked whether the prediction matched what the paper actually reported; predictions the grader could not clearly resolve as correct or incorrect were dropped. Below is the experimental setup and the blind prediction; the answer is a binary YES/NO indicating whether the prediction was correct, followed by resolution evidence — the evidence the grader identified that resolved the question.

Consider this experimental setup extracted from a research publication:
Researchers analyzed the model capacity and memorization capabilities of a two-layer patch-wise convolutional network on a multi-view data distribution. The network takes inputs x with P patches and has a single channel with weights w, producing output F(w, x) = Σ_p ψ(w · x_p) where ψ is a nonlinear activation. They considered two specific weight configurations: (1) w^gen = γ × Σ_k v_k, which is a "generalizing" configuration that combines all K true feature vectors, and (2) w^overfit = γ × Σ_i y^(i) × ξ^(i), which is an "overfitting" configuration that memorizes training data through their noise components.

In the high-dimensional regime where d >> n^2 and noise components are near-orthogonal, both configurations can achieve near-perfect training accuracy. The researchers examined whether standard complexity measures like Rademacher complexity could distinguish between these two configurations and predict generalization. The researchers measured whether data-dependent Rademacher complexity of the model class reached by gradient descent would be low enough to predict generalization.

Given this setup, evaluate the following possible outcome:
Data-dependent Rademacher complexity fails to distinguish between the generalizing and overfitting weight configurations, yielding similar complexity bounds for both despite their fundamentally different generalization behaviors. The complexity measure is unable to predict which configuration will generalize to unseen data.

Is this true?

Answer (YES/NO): YES